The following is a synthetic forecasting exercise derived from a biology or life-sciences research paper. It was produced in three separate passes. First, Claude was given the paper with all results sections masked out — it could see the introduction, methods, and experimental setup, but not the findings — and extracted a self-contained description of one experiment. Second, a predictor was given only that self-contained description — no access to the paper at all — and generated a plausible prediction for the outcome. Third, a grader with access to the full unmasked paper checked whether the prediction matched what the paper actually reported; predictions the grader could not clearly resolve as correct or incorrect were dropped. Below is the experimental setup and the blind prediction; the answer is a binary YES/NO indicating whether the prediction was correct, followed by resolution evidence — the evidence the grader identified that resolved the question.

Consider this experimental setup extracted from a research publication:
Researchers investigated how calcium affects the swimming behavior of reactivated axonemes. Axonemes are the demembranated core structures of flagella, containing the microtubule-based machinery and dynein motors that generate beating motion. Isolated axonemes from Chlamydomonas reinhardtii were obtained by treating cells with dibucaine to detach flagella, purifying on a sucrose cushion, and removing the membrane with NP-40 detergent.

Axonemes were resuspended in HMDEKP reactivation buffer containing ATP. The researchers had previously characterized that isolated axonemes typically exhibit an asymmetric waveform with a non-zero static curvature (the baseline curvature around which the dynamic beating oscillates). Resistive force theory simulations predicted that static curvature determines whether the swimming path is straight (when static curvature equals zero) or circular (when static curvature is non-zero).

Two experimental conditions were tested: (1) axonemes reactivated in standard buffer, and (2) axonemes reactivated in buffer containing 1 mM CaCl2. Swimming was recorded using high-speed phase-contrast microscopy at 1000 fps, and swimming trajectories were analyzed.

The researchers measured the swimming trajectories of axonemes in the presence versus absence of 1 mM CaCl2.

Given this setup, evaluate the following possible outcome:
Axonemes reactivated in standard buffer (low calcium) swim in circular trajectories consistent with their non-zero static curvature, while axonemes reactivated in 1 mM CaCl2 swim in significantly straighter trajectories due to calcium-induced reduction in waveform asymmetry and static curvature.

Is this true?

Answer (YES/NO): YES